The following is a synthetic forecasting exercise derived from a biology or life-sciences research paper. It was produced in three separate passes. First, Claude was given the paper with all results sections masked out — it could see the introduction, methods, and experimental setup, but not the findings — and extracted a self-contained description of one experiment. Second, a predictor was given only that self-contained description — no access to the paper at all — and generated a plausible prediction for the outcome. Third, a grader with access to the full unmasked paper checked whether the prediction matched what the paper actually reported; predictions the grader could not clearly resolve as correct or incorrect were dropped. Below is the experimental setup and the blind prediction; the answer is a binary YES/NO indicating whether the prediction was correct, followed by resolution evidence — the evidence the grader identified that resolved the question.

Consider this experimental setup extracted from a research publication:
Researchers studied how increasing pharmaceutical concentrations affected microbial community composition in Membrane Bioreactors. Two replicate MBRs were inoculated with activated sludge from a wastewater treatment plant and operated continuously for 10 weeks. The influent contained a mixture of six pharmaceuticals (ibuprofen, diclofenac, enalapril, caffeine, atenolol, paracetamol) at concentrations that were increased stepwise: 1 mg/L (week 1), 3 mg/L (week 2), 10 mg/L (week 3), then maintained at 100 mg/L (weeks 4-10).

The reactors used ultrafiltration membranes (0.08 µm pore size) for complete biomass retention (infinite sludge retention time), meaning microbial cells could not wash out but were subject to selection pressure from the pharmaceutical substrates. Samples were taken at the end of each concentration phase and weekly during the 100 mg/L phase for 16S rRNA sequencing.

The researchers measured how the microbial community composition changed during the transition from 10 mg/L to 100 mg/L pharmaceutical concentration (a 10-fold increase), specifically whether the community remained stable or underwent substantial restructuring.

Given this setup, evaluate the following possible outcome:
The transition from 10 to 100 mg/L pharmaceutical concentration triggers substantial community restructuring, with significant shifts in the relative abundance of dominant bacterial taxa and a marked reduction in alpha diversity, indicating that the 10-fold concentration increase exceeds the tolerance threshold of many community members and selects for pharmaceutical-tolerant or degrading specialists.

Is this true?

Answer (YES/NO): NO